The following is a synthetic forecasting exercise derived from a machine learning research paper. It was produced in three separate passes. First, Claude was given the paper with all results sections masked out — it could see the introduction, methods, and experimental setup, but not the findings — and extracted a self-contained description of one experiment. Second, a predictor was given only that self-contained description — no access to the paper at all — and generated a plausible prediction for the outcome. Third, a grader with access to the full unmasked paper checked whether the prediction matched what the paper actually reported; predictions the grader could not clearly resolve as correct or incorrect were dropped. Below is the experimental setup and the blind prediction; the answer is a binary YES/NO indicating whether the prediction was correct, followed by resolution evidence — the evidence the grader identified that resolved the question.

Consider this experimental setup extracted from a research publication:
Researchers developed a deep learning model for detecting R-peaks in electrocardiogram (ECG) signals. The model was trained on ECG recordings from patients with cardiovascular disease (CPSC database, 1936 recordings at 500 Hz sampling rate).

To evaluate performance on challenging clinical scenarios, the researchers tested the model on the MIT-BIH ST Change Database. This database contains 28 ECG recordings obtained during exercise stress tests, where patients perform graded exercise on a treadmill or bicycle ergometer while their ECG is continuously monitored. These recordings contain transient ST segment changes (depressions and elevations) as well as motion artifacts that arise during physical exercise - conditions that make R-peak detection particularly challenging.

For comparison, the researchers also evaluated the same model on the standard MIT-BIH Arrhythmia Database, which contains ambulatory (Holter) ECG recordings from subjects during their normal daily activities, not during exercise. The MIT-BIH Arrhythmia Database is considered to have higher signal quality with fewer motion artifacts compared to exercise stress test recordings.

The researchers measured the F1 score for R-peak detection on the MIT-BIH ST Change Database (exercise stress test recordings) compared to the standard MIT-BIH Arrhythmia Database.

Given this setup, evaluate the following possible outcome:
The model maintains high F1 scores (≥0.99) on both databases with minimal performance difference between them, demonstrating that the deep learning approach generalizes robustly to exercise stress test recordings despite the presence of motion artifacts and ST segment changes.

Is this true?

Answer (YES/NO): YES